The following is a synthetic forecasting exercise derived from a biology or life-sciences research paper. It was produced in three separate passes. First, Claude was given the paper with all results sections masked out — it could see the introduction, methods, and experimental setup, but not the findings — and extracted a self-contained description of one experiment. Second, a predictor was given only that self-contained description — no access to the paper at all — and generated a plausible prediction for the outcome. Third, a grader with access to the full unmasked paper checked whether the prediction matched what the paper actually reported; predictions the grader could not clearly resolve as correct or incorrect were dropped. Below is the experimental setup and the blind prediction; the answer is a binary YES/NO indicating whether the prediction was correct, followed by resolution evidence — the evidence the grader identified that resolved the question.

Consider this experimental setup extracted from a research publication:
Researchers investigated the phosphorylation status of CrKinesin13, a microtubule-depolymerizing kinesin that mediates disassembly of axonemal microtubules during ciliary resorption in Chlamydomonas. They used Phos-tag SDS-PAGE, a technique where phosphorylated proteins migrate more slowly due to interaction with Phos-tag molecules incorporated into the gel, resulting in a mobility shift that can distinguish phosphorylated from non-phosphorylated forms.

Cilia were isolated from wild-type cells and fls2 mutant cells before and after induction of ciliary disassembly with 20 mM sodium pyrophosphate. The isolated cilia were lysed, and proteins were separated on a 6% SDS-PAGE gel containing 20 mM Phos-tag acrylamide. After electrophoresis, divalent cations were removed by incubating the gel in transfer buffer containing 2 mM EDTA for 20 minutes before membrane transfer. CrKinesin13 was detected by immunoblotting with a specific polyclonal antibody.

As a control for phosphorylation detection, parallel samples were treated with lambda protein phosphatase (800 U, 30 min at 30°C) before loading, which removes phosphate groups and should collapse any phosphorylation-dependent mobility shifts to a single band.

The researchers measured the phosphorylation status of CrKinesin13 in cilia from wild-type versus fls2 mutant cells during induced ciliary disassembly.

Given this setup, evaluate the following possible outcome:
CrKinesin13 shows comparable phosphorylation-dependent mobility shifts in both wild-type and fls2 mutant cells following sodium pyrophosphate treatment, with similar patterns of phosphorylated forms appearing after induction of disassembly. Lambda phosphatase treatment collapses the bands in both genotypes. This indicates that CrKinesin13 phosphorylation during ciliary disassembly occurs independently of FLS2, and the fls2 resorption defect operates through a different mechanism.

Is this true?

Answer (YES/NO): NO